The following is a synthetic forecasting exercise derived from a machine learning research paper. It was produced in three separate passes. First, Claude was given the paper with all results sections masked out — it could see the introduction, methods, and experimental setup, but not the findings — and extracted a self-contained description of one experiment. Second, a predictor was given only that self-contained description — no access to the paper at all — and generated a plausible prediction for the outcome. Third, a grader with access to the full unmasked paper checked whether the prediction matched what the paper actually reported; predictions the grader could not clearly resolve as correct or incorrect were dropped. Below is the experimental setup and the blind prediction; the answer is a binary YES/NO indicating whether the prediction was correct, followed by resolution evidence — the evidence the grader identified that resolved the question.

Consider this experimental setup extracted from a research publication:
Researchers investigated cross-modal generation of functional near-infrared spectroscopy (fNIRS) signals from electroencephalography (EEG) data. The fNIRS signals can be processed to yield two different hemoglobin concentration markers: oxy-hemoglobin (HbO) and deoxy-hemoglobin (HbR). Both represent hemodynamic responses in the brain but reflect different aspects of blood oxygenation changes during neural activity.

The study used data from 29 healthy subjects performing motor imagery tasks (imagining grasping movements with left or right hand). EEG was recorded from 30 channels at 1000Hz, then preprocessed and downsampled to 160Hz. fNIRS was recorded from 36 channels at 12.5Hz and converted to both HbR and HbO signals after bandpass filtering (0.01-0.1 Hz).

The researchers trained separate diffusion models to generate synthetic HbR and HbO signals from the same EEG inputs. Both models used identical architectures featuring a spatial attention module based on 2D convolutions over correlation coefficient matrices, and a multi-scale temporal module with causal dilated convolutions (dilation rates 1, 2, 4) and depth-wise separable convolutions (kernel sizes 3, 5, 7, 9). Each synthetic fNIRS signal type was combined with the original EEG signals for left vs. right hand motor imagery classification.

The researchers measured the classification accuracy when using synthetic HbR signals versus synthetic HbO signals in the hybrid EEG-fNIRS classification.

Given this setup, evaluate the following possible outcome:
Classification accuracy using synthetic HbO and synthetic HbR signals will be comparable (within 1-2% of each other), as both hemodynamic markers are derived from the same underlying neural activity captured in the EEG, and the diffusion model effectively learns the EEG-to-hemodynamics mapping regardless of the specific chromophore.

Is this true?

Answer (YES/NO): YES